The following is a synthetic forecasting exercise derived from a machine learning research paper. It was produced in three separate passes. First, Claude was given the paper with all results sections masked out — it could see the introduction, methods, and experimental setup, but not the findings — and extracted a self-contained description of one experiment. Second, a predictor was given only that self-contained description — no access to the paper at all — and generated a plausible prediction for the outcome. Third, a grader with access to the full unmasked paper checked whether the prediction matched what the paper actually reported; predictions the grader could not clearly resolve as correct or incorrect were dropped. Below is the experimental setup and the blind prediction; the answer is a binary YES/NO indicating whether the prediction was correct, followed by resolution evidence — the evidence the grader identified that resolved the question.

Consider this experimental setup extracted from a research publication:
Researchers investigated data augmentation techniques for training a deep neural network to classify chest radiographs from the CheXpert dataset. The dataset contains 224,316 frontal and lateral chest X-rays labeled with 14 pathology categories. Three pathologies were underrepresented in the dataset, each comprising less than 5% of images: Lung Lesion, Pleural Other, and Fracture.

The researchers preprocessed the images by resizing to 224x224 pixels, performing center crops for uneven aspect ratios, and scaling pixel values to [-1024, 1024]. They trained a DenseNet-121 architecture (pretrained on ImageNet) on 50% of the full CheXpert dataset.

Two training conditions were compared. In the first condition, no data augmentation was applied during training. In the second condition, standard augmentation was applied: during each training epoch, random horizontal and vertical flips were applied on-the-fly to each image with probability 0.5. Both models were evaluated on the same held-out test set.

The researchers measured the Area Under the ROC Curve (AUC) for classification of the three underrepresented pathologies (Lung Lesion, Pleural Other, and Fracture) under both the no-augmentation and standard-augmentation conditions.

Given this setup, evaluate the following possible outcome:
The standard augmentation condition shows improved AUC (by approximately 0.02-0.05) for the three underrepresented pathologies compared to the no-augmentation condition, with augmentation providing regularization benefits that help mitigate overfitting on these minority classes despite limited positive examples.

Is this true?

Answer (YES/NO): NO